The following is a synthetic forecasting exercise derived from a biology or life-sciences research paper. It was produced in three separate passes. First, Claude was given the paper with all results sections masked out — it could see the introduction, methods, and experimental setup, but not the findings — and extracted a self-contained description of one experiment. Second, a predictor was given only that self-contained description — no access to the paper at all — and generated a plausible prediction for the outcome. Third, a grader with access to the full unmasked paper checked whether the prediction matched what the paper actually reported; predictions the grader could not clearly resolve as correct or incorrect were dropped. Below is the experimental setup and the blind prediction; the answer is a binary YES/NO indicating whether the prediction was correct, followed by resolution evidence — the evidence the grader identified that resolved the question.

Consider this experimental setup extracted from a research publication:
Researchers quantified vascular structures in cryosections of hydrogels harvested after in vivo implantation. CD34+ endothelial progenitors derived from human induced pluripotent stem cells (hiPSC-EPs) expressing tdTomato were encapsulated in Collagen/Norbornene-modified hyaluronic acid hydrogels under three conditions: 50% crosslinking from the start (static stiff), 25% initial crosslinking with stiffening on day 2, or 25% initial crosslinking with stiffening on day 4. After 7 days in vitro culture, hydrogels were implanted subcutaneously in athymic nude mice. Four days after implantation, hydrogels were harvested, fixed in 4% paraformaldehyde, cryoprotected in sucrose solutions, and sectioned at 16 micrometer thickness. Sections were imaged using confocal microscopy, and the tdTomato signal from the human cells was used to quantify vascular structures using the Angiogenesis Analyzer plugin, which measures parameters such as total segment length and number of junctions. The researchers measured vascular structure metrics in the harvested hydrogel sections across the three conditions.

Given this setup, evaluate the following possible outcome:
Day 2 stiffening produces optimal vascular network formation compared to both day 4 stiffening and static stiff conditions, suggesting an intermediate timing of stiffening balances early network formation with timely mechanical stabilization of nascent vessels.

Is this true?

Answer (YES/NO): YES